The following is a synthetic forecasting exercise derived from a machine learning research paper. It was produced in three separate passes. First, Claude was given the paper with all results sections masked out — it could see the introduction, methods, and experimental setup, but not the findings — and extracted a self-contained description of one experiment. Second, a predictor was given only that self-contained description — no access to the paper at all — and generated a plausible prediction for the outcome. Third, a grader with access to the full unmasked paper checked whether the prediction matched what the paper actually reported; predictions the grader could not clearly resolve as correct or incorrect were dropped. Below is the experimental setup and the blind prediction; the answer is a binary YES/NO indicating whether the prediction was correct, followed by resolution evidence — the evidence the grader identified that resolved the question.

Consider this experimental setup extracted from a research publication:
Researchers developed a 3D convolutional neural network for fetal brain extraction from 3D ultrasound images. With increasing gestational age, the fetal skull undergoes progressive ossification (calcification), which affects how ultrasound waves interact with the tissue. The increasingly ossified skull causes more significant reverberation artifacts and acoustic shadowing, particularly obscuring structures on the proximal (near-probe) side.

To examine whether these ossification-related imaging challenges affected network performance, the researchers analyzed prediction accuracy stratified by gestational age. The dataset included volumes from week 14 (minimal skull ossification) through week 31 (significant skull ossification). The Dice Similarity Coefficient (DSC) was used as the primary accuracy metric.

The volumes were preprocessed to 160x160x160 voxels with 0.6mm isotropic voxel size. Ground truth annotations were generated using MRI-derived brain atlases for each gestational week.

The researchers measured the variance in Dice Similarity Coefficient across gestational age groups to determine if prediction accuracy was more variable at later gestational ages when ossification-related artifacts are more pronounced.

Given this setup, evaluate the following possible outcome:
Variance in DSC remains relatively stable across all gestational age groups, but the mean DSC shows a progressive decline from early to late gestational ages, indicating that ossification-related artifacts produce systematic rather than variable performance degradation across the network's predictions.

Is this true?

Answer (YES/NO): NO